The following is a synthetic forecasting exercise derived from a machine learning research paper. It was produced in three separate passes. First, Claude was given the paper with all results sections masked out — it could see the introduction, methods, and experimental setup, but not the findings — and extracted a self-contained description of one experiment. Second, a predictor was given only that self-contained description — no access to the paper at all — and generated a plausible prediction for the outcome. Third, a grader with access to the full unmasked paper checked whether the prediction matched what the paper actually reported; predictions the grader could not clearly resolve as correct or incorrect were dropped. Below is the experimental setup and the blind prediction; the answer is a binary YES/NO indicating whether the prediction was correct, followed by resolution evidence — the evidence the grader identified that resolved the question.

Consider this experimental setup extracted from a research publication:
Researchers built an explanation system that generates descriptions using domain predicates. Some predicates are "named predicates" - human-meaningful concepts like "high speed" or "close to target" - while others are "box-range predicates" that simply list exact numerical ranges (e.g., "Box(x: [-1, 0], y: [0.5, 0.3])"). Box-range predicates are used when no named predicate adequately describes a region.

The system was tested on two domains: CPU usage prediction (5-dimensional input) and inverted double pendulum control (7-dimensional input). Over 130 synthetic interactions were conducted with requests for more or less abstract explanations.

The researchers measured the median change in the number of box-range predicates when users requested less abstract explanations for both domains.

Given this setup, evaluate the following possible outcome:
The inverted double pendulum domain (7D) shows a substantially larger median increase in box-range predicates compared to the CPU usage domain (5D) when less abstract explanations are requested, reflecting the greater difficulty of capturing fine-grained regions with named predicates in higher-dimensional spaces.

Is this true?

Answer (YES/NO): NO